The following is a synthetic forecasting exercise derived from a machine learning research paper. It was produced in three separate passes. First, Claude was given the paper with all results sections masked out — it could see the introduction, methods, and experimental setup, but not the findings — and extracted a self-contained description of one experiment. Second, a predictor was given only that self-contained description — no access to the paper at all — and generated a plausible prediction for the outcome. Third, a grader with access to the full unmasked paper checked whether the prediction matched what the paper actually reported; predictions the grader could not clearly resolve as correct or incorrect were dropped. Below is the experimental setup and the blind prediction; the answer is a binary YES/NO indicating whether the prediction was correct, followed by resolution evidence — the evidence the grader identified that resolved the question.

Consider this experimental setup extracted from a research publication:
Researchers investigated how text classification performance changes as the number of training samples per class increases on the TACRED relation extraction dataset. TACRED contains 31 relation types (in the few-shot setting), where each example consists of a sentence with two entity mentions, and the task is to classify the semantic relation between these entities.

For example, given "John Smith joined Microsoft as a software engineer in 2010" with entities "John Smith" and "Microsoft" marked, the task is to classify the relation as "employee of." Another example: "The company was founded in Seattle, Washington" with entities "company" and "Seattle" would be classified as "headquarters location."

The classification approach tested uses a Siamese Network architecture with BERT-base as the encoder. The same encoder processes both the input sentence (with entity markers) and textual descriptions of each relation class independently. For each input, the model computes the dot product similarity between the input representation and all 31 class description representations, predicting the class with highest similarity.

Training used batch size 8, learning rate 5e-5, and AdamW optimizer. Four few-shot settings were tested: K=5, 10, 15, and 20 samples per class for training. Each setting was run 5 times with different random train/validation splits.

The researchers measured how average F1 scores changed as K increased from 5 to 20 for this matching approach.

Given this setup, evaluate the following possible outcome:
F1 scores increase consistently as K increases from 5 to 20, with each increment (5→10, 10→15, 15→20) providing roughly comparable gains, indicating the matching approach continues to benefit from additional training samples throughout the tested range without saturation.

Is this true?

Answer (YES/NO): NO